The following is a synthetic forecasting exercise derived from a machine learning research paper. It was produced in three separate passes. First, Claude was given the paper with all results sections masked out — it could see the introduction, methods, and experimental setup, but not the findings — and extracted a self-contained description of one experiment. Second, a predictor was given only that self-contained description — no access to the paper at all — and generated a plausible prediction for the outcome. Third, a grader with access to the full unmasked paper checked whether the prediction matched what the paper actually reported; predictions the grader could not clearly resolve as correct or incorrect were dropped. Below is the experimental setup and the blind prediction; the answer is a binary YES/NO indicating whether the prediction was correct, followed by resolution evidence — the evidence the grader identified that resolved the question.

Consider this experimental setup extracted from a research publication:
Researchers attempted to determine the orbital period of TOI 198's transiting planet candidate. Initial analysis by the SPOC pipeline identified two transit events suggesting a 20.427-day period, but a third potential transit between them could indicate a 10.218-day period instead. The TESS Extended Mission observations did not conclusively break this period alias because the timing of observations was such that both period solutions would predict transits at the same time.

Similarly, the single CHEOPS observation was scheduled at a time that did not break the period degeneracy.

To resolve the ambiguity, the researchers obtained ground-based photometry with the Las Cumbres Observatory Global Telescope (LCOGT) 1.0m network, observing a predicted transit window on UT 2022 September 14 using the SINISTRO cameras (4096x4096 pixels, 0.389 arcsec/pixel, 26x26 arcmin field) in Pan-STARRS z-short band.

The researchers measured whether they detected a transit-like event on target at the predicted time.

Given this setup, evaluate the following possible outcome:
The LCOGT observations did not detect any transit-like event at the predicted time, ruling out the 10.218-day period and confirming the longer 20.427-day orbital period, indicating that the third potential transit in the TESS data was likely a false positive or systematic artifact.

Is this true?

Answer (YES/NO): NO